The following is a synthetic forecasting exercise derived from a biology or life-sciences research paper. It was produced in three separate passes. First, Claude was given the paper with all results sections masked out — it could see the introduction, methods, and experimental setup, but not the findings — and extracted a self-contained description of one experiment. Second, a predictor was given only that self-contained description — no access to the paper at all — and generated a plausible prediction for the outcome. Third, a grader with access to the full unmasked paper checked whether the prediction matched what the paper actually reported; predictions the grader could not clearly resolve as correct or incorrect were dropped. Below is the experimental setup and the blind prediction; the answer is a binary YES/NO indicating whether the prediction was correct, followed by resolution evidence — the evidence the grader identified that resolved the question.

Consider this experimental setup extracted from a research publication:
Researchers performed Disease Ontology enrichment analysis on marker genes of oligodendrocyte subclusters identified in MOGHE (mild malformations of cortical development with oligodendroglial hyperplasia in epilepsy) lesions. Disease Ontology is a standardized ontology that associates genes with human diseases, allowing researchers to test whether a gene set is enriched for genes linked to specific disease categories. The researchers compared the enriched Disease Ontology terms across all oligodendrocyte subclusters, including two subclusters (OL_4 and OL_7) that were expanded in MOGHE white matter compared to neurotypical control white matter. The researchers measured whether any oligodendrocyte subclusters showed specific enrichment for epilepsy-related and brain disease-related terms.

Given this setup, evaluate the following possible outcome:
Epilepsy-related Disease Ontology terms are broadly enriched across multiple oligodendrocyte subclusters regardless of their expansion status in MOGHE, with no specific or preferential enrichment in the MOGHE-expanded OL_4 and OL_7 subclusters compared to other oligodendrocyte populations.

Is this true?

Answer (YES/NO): NO